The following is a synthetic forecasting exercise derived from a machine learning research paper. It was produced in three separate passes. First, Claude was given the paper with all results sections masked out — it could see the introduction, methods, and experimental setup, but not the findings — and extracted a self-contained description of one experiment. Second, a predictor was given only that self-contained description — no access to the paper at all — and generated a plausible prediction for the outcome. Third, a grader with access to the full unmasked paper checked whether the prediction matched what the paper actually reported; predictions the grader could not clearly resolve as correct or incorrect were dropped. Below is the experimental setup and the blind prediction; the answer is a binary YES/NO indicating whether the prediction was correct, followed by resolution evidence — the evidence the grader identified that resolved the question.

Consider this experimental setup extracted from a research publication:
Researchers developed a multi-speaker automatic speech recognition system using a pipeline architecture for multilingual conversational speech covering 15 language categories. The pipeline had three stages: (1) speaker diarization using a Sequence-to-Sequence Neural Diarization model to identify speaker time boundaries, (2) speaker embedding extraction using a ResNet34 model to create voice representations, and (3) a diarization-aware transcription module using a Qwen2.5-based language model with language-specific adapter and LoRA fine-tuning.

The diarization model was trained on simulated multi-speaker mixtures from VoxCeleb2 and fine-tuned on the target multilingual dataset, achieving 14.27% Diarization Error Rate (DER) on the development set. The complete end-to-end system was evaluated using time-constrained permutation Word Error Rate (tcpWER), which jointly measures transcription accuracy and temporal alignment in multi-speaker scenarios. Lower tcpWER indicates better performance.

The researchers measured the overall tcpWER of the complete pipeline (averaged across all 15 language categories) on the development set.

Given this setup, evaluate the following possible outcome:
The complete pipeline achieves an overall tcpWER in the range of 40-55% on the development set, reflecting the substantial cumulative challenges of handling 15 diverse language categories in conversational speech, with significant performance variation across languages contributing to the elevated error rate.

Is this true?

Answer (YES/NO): NO